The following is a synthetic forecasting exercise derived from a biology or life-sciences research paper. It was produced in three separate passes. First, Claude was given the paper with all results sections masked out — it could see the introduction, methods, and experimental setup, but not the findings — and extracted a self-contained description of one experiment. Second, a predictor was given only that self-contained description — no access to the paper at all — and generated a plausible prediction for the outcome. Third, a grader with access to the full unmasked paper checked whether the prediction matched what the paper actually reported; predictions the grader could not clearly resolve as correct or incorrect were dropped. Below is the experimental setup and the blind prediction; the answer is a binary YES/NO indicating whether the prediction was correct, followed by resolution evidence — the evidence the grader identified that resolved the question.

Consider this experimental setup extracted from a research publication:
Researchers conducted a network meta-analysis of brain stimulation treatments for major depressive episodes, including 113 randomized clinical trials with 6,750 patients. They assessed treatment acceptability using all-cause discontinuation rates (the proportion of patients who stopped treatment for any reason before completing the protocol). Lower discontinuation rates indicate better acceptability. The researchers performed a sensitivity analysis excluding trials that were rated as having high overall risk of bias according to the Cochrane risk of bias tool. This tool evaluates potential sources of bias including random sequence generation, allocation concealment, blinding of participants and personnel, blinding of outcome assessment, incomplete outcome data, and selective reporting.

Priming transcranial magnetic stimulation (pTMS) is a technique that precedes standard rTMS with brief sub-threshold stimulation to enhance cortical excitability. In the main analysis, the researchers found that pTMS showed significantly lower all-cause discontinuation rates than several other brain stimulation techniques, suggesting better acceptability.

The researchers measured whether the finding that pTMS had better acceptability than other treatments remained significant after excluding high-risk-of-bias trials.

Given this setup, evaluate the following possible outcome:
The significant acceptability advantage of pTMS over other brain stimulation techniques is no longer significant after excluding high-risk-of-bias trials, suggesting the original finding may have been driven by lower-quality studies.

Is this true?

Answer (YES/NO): YES